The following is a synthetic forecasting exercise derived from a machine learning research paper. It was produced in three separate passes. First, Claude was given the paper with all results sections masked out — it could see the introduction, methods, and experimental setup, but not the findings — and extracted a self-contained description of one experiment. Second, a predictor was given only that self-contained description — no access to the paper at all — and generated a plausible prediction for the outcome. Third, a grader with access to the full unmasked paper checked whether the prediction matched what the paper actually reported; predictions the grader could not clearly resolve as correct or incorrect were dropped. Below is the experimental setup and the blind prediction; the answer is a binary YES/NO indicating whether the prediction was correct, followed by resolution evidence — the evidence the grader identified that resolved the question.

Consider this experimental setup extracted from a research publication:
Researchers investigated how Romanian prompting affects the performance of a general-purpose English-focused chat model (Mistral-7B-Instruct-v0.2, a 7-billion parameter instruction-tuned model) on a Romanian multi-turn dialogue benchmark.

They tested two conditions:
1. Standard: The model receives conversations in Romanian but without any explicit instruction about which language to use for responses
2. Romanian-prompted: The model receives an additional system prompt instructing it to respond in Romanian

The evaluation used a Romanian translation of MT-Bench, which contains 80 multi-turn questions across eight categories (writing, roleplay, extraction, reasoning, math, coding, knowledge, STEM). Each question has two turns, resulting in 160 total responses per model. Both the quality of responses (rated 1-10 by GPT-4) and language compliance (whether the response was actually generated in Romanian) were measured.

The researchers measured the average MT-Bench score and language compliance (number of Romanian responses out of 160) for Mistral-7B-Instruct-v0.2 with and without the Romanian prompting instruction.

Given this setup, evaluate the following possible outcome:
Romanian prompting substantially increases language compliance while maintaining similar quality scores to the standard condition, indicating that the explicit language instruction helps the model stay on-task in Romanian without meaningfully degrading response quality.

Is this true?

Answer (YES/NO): NO